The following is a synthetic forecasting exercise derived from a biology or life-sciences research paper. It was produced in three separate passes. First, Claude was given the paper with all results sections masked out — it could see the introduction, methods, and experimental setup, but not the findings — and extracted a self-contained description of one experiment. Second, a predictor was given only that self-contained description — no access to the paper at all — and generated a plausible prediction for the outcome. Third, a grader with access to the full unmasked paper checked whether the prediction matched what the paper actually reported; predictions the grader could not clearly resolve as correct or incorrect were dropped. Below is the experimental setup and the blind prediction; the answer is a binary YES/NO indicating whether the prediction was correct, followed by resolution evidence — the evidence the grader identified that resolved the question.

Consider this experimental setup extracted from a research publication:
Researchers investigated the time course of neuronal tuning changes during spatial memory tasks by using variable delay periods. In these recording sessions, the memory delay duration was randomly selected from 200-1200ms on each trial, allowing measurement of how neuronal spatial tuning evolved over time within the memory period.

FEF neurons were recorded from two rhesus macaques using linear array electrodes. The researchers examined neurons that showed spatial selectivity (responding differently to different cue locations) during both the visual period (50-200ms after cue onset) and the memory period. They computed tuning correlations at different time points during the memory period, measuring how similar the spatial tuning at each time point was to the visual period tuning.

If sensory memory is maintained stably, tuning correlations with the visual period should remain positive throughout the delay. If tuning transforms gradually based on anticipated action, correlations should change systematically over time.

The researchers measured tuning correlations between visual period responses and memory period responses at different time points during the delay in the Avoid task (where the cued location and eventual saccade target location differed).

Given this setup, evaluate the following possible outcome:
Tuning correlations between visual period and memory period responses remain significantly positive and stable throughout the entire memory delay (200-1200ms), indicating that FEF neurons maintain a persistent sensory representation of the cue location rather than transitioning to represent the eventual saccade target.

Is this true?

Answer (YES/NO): NO